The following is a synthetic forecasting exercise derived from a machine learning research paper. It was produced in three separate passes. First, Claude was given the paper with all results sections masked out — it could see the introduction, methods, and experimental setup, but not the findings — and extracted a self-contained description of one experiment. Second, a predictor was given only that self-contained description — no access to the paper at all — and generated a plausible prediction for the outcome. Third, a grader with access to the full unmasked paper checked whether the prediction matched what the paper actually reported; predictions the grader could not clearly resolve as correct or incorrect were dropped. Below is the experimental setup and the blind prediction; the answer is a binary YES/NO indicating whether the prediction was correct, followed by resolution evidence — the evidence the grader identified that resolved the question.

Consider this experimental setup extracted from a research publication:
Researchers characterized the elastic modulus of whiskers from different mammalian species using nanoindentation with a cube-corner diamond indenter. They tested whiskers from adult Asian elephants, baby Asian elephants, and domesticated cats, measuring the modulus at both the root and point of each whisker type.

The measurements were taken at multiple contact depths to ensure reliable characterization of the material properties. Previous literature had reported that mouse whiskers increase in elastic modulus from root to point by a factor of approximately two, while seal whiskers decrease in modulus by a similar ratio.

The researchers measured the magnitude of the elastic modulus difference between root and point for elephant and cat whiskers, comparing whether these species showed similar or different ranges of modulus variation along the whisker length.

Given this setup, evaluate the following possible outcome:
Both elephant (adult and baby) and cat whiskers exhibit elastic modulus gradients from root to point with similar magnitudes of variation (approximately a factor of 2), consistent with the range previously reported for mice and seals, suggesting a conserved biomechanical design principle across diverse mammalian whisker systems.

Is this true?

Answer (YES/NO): NO